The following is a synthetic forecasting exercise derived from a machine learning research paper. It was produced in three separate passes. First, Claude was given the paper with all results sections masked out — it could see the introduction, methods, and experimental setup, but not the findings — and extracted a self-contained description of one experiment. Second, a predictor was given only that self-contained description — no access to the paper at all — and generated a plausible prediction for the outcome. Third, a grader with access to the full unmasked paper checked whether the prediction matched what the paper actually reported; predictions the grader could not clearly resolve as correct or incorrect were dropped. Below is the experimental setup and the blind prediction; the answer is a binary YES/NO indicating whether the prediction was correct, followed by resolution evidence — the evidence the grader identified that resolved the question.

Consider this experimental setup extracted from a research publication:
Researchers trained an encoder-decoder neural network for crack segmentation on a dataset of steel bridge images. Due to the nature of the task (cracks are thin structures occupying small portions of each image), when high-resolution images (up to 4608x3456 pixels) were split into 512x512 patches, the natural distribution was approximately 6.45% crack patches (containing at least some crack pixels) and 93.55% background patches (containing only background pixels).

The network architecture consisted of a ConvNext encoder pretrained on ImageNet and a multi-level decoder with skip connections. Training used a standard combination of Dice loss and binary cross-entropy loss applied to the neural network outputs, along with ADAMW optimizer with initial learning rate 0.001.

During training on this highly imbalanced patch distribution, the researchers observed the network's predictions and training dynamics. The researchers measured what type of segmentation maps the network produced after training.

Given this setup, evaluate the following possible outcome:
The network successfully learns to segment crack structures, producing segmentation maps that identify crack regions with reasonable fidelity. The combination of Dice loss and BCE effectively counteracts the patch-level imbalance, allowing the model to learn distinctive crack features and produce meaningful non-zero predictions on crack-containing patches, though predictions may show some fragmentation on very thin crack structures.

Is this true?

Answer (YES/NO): NO